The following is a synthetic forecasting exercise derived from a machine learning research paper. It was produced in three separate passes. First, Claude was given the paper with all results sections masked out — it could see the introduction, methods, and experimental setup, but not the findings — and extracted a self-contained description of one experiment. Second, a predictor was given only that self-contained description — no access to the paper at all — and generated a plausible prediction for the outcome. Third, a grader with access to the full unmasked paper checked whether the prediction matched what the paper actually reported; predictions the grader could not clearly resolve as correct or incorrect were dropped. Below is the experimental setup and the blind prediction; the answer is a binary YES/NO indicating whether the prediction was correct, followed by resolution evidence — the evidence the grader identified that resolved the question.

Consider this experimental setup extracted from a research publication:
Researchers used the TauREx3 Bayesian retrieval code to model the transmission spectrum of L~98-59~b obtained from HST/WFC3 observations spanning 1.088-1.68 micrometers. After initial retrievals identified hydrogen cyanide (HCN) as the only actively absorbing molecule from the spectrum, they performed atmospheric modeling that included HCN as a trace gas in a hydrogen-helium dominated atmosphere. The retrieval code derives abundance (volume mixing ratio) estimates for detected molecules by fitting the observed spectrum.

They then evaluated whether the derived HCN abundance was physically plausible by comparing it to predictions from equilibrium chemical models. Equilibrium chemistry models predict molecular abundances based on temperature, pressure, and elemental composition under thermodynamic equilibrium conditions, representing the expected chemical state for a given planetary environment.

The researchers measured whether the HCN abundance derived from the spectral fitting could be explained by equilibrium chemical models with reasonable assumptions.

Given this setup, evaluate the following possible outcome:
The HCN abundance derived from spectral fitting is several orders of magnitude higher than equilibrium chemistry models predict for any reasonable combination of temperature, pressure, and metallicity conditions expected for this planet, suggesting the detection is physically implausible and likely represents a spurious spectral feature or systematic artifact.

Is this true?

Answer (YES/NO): YES